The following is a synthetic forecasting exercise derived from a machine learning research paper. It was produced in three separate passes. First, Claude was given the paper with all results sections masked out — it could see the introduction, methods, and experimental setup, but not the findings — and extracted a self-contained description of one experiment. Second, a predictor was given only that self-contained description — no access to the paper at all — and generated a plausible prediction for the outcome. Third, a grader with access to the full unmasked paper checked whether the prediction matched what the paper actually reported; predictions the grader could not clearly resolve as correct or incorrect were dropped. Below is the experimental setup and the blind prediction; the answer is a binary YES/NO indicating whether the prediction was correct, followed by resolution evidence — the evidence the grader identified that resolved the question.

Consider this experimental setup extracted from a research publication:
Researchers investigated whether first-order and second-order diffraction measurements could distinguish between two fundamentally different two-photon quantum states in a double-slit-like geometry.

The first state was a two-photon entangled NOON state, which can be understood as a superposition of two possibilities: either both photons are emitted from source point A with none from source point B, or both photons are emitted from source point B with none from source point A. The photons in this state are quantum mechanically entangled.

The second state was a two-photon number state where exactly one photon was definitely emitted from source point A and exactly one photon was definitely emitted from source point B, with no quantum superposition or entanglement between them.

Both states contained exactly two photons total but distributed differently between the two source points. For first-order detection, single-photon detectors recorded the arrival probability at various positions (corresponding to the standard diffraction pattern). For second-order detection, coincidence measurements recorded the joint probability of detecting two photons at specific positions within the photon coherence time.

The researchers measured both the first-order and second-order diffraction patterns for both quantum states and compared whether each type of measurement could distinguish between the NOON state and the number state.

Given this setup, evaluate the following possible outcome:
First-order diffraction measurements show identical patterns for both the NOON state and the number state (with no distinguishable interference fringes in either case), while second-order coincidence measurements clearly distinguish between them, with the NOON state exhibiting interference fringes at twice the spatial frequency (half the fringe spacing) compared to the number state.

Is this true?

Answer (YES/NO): NO